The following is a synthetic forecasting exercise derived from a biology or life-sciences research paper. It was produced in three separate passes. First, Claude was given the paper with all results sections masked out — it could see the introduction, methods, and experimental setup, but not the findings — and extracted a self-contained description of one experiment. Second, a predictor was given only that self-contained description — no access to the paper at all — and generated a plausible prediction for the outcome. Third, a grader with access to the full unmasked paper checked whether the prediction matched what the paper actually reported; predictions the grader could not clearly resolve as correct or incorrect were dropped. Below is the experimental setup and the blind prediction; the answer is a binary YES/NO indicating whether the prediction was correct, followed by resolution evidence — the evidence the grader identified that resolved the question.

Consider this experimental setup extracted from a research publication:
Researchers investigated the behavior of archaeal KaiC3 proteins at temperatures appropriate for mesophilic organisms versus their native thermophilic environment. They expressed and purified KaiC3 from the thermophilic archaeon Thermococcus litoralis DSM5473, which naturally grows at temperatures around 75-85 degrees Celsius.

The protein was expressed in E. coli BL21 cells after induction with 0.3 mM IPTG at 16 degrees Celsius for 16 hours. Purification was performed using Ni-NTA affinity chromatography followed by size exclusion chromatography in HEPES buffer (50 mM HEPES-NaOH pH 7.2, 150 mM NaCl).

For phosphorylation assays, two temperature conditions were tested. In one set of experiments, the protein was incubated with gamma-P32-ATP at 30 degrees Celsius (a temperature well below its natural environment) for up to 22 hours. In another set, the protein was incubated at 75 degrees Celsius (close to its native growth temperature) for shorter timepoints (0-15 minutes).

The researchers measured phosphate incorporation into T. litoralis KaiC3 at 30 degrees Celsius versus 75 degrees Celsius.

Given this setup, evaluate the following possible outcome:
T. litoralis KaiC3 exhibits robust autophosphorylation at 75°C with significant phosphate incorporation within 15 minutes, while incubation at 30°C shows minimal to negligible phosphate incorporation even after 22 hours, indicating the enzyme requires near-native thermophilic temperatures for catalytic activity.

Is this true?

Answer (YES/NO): NO